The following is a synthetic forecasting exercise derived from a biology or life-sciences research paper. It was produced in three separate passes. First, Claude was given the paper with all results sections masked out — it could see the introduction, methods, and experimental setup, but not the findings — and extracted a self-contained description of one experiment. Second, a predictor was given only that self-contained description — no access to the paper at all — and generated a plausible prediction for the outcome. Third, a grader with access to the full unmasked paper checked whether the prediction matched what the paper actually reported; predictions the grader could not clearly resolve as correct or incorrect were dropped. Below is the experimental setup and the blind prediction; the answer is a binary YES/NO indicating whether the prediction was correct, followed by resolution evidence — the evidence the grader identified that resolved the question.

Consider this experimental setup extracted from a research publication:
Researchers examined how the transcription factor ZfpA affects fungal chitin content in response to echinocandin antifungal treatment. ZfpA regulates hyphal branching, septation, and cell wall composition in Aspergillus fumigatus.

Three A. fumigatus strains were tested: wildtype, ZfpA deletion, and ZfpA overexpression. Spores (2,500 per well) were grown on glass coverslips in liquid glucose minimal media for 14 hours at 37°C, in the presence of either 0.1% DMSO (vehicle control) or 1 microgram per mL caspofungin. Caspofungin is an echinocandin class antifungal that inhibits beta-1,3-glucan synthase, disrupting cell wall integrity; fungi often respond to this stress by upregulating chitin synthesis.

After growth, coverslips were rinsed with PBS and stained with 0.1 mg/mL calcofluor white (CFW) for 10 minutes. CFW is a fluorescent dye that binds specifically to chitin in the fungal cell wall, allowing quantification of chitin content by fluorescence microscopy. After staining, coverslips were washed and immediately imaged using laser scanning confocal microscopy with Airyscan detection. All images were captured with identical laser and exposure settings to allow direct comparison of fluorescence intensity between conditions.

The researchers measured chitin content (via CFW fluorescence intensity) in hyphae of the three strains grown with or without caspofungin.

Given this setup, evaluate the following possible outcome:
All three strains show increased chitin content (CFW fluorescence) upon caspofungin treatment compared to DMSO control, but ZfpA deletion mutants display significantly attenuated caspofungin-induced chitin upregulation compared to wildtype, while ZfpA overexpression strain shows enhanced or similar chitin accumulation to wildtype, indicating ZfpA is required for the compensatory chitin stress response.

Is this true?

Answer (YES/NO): NO